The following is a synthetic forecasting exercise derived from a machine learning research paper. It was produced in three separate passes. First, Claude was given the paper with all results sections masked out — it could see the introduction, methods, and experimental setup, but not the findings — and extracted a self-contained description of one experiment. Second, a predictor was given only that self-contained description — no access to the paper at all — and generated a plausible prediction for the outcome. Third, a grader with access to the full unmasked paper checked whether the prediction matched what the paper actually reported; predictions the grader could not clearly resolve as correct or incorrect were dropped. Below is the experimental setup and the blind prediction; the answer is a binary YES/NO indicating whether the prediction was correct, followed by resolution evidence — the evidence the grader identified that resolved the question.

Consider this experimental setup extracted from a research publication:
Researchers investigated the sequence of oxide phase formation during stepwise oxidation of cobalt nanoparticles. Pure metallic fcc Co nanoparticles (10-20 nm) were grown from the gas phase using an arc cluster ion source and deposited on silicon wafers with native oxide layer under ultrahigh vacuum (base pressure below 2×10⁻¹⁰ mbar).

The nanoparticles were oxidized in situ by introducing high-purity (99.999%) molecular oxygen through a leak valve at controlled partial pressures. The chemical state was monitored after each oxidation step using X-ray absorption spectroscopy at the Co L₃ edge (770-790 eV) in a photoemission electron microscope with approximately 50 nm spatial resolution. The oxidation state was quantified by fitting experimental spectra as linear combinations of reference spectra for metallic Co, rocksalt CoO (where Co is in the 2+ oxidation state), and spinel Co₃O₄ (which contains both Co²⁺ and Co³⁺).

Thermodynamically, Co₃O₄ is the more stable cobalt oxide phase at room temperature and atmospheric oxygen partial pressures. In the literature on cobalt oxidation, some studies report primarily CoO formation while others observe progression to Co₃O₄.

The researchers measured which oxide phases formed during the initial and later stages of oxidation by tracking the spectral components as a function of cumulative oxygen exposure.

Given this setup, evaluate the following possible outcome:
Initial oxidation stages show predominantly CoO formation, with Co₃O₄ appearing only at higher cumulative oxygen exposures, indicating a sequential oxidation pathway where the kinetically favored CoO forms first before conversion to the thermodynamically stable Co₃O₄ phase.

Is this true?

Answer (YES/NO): YES